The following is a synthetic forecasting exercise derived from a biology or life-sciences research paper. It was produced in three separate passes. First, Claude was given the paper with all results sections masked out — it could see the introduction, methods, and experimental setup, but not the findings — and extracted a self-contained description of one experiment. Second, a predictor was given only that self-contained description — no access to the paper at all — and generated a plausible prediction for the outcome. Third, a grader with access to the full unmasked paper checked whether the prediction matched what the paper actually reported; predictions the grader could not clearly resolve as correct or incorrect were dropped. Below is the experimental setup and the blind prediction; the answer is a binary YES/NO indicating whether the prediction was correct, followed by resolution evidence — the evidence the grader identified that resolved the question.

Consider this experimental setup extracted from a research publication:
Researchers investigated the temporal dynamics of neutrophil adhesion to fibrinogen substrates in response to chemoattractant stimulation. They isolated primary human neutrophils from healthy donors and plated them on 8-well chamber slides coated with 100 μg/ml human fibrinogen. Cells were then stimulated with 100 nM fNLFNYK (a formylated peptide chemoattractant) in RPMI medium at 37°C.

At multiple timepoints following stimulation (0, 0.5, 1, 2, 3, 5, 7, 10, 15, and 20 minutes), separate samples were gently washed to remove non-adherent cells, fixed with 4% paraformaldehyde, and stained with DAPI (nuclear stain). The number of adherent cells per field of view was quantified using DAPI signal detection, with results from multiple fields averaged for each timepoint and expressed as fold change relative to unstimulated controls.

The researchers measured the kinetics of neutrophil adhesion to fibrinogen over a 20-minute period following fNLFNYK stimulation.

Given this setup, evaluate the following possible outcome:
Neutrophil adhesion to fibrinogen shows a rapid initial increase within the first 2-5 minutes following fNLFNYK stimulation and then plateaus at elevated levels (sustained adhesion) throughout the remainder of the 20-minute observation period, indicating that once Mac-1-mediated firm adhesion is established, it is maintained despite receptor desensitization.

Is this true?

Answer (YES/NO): NO